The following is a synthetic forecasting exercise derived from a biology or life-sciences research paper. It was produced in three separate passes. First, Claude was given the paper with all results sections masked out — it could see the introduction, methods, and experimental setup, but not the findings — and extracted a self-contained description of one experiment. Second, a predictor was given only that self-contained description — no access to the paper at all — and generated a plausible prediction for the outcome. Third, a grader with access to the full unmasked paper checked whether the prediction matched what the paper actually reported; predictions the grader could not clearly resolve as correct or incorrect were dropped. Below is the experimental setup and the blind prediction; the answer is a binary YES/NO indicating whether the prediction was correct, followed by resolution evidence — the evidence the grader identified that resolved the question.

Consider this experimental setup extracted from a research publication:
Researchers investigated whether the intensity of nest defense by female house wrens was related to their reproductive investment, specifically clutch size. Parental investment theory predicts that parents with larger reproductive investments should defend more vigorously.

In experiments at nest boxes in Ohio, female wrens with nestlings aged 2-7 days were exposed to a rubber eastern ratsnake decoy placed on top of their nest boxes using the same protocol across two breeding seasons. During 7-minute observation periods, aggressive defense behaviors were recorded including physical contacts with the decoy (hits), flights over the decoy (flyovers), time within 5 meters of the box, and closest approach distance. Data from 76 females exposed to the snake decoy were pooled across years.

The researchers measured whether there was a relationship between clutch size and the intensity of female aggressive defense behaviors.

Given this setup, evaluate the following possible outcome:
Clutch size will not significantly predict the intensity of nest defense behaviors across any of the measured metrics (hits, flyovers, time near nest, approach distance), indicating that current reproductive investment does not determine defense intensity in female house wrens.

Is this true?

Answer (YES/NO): YES